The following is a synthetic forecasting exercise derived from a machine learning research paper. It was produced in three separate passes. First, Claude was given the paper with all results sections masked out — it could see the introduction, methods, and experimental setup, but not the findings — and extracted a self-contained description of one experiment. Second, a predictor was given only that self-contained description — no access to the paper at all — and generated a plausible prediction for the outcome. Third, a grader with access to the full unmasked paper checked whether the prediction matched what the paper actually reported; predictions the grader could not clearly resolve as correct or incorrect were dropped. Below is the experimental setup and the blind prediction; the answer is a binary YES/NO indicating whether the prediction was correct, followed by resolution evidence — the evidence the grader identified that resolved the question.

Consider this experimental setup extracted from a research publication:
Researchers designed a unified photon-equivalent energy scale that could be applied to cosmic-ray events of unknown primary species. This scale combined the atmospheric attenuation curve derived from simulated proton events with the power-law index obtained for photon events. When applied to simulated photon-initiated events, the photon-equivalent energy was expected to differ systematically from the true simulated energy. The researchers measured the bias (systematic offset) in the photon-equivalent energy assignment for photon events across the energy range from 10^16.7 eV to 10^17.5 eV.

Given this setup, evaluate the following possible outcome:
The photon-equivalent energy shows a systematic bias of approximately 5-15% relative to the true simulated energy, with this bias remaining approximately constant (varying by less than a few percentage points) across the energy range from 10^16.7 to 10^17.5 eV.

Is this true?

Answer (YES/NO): NO